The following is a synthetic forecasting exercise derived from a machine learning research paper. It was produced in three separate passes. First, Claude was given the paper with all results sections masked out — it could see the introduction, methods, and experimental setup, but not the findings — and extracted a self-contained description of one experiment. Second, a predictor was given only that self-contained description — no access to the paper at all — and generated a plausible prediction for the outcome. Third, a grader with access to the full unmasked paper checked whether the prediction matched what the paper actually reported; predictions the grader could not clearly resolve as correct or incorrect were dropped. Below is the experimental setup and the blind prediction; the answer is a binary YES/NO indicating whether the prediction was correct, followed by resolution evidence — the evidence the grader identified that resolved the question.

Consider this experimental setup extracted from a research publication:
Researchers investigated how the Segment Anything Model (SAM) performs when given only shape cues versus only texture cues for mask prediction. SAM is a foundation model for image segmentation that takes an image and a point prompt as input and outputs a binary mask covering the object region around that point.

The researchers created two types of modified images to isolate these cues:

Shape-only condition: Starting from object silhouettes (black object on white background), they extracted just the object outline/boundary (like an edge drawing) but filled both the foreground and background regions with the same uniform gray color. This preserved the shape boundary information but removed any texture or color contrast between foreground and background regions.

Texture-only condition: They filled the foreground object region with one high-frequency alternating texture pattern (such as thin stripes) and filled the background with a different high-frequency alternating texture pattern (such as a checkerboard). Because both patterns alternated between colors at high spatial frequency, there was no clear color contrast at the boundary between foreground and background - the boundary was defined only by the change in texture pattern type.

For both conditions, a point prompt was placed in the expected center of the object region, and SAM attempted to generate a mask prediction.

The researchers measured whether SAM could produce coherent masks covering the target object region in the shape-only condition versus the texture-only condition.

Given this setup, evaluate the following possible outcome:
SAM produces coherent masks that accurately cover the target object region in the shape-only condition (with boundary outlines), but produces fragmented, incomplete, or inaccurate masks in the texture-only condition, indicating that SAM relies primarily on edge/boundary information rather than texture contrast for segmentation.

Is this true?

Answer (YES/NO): NO